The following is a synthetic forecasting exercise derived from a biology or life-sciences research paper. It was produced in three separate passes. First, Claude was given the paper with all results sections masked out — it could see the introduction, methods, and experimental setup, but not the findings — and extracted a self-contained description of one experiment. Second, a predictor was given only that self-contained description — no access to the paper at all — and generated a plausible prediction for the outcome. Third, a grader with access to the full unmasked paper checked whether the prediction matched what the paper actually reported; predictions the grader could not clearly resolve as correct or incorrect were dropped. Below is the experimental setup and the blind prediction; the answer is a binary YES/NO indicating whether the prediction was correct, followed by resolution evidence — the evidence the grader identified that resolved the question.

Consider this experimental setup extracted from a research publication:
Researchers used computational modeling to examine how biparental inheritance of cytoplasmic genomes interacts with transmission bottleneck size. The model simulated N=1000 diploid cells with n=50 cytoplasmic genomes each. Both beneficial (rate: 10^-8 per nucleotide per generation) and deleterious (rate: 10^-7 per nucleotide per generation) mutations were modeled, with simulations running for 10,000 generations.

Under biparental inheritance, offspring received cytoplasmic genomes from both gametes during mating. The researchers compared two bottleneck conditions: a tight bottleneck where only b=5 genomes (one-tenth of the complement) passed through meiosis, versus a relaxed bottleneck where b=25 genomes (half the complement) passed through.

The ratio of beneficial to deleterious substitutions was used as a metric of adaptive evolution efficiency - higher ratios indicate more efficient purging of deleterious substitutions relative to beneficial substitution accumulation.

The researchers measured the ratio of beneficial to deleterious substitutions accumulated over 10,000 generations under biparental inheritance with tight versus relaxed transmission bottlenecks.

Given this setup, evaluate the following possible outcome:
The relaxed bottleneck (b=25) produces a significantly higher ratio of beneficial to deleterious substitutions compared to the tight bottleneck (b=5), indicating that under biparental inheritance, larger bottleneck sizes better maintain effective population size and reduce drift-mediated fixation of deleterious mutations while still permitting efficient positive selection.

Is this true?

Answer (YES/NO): NO